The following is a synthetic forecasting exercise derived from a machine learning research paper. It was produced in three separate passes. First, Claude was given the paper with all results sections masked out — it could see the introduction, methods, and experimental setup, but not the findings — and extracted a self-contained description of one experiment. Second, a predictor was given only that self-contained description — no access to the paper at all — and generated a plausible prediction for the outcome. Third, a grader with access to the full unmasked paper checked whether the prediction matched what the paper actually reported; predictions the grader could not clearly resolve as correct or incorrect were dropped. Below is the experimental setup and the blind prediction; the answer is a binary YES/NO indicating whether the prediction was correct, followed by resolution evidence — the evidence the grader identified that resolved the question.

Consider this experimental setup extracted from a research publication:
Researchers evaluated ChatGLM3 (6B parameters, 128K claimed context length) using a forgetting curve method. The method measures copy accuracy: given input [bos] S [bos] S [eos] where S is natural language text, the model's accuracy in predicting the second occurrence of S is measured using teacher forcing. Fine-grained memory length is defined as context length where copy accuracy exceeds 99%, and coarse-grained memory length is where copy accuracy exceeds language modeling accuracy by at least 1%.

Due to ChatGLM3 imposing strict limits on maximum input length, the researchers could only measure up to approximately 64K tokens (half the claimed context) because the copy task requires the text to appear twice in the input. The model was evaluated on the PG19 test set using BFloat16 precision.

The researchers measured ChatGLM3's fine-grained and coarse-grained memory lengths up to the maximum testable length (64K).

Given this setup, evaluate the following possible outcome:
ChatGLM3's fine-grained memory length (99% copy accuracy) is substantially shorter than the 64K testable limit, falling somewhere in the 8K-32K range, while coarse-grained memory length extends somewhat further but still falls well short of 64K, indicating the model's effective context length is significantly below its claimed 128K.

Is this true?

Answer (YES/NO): NO